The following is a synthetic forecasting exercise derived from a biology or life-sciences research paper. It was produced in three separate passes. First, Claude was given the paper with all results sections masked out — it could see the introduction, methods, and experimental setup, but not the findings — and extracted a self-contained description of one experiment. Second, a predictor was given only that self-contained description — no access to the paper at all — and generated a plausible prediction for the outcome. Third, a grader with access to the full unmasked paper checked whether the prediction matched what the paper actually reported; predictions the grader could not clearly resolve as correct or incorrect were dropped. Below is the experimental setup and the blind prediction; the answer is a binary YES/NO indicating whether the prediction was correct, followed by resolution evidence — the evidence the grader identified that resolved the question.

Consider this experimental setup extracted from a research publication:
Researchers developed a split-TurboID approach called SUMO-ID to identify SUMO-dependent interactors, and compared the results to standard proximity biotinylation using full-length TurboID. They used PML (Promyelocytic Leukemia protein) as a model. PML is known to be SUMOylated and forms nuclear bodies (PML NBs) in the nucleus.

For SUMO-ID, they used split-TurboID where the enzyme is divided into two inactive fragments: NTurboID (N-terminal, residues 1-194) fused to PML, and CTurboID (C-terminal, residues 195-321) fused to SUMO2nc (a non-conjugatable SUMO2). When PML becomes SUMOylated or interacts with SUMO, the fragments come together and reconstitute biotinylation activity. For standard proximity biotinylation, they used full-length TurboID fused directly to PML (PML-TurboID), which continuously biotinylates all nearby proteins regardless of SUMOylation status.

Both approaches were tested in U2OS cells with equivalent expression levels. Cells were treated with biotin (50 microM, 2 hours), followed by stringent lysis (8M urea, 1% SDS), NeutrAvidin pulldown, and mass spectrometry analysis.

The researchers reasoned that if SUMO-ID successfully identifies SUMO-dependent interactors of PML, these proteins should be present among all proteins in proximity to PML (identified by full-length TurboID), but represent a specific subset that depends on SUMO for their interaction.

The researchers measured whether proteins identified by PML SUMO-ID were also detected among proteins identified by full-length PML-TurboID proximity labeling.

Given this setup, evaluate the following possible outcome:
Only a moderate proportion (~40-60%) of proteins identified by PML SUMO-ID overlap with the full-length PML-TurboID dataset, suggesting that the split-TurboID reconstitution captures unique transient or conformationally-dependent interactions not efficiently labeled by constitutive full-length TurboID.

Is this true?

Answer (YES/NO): NO